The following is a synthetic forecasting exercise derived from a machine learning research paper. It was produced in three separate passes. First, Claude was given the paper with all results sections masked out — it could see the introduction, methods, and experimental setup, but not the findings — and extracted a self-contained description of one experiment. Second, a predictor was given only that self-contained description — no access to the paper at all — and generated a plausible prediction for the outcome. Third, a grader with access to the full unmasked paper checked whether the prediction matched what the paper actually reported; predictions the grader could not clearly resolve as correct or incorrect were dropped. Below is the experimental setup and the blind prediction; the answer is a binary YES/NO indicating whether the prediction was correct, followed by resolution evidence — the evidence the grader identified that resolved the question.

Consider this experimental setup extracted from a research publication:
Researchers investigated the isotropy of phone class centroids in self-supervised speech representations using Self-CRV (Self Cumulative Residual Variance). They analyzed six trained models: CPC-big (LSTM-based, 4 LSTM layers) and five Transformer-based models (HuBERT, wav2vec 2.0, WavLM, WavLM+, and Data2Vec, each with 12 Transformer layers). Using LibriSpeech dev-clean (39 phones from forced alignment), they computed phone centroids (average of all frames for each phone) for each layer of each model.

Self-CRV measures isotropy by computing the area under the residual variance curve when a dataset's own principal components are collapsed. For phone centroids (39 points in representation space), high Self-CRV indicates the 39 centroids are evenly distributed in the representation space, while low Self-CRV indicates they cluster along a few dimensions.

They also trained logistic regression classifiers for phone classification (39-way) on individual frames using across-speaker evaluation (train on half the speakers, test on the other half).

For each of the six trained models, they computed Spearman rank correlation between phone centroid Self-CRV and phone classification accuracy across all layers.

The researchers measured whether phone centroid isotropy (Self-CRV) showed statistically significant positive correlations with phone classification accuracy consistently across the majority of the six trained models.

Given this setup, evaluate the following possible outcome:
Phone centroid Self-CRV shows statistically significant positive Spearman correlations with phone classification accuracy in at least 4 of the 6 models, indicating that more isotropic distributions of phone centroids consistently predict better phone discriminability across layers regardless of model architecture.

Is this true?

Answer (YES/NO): YES